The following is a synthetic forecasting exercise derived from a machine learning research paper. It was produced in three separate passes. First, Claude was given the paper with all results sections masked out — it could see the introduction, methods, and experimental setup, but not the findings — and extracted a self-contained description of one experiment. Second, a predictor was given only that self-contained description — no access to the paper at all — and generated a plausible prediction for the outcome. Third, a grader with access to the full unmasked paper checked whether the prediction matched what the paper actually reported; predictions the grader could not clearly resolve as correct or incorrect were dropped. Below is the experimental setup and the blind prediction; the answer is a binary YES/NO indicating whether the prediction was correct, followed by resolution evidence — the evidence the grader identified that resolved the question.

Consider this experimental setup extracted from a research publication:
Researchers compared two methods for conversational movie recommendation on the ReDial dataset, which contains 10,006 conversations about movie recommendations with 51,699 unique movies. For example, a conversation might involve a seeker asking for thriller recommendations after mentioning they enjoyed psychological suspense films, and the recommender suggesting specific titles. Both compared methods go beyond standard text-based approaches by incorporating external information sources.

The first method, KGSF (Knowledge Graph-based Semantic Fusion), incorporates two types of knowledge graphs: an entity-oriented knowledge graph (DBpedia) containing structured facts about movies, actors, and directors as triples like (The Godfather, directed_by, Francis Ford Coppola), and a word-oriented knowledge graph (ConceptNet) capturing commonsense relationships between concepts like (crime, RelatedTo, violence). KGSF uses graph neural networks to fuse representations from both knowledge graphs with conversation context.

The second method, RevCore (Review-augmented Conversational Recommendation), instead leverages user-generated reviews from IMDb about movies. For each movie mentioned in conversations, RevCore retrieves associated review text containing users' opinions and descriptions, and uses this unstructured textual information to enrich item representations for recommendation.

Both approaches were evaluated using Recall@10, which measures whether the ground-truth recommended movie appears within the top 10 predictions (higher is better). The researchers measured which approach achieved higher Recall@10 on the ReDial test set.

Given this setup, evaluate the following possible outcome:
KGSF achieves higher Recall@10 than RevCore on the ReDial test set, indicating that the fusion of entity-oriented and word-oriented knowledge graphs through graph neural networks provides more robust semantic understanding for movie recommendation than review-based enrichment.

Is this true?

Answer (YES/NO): NO